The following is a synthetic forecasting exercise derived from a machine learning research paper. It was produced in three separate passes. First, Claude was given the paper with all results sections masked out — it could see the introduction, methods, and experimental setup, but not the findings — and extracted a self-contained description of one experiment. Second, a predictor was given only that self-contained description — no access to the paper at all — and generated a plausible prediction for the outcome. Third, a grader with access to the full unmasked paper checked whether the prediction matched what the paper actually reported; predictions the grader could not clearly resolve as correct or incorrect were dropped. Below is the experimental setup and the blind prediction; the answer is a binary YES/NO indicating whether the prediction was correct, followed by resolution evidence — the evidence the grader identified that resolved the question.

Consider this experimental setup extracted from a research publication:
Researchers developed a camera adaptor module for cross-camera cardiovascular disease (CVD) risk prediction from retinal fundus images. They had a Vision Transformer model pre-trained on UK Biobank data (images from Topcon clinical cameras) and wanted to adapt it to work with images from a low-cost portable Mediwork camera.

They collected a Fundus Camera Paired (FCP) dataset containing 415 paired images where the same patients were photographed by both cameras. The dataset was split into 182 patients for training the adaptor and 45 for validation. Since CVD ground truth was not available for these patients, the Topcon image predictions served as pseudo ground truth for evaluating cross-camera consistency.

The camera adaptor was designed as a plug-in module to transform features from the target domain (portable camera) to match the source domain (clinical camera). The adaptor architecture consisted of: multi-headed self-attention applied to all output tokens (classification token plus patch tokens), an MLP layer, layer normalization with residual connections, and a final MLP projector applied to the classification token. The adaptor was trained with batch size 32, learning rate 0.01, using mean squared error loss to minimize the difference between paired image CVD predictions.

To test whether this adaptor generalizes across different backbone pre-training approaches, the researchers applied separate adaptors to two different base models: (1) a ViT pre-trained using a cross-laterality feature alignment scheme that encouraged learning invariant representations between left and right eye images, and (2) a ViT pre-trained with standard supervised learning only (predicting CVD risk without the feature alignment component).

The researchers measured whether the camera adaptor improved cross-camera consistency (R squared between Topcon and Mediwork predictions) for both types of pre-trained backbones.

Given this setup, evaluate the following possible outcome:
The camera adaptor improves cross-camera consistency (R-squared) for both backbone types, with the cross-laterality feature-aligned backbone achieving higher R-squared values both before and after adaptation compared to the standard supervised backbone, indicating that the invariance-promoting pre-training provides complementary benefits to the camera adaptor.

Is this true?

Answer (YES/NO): NO